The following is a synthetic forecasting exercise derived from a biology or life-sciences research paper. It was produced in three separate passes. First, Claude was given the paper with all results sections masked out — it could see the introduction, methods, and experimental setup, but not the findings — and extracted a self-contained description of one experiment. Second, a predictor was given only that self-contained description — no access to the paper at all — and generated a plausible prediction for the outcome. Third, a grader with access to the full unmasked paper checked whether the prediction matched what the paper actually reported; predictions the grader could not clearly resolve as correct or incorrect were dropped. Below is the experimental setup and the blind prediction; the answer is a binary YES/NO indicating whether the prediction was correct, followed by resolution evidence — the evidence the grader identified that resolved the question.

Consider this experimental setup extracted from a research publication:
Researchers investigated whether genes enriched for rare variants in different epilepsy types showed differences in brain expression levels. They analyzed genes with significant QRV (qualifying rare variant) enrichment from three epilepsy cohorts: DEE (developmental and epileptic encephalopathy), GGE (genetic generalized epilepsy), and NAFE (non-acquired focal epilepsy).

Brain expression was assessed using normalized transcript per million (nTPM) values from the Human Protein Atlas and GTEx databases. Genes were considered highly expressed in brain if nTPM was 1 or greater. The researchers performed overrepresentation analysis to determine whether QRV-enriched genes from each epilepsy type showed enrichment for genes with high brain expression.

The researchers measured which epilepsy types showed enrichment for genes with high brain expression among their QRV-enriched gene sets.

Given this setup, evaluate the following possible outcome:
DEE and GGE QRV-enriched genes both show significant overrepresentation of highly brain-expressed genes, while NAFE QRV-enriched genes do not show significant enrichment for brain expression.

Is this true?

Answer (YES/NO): NO